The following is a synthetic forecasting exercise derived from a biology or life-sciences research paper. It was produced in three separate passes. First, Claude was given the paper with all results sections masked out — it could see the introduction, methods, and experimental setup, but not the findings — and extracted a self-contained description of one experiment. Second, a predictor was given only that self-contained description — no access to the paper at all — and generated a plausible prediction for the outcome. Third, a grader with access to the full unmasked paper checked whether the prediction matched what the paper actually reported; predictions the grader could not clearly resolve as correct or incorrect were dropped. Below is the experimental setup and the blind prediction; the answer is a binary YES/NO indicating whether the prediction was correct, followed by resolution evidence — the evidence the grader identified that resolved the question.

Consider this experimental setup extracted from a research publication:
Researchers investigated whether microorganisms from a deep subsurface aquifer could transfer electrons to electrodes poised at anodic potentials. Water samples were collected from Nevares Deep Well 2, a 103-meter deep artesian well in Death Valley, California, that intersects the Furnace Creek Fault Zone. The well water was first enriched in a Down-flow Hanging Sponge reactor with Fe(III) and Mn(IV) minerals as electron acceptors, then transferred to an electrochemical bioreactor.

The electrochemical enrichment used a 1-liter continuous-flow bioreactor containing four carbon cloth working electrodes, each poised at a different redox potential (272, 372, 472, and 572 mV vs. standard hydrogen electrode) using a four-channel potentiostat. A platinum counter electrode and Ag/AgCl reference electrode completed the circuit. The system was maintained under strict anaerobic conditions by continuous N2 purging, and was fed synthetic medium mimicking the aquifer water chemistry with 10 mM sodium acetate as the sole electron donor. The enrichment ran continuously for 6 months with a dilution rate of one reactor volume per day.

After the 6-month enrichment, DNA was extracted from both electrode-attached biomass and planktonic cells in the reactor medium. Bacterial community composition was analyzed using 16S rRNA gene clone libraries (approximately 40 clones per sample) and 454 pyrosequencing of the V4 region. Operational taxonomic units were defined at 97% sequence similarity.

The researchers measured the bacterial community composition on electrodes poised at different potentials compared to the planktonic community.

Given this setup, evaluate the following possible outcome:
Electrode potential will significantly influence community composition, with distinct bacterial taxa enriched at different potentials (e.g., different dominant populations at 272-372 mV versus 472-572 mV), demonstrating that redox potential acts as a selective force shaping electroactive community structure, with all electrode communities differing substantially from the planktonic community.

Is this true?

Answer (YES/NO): NO